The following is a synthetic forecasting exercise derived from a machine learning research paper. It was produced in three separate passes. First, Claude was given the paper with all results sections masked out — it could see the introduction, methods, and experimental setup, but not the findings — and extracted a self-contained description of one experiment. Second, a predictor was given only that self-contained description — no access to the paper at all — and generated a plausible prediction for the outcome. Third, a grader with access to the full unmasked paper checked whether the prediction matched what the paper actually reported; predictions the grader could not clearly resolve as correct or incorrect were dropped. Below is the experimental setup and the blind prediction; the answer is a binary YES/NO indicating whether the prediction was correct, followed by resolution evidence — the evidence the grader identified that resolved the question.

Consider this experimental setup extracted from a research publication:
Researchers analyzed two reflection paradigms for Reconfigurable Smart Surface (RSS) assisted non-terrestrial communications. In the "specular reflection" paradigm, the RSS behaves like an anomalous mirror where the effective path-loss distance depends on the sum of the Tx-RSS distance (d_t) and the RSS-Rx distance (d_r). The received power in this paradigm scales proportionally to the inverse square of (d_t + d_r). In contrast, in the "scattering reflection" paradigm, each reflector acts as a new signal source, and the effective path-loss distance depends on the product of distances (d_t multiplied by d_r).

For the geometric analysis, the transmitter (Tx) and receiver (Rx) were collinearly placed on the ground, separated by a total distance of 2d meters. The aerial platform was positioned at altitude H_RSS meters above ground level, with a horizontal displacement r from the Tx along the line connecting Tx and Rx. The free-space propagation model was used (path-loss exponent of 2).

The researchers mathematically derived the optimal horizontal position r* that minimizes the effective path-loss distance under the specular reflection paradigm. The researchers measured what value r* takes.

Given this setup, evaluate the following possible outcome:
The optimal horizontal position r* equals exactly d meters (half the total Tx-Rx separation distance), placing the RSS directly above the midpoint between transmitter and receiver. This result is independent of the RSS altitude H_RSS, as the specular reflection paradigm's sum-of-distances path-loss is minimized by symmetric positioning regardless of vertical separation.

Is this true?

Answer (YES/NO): YES